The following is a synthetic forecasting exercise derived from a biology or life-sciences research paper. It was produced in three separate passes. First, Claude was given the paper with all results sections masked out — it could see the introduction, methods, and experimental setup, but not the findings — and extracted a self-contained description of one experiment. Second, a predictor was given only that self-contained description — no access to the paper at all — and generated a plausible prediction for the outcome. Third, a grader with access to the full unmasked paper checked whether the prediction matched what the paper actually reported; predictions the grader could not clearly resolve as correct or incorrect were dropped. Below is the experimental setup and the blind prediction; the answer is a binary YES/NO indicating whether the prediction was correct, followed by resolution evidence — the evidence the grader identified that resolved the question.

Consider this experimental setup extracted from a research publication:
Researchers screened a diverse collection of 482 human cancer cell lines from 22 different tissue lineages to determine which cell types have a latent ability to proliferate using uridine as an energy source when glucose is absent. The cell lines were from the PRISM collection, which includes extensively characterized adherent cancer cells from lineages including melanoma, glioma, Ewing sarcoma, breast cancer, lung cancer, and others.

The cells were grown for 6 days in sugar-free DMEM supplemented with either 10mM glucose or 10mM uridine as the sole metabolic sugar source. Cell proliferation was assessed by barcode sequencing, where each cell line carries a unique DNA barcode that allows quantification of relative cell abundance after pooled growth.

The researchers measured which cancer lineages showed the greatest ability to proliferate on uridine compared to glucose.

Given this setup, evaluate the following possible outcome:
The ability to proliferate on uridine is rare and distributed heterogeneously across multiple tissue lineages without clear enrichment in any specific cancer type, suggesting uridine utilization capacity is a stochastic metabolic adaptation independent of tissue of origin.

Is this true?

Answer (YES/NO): NO